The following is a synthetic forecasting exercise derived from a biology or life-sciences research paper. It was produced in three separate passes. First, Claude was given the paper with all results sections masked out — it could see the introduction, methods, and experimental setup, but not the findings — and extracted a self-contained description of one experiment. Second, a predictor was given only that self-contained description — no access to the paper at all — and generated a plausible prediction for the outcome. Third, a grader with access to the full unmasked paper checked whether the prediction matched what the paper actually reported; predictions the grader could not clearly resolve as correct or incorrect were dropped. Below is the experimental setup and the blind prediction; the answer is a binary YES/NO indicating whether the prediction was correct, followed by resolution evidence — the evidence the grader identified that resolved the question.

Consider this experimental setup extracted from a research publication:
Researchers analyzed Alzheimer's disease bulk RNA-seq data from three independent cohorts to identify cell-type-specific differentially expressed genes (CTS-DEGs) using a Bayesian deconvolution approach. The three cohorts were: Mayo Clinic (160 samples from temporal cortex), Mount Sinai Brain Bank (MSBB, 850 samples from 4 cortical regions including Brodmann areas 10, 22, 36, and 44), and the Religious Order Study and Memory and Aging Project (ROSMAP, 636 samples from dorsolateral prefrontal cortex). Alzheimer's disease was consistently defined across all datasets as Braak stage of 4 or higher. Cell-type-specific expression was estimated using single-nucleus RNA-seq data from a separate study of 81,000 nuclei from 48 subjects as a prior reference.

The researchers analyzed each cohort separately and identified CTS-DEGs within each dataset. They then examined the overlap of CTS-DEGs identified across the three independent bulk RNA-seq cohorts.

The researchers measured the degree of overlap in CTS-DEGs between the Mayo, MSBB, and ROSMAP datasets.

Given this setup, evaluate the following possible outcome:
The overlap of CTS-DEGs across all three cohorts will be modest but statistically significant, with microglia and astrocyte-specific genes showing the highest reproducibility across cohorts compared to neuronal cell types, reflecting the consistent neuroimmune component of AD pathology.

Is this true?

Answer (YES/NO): NO